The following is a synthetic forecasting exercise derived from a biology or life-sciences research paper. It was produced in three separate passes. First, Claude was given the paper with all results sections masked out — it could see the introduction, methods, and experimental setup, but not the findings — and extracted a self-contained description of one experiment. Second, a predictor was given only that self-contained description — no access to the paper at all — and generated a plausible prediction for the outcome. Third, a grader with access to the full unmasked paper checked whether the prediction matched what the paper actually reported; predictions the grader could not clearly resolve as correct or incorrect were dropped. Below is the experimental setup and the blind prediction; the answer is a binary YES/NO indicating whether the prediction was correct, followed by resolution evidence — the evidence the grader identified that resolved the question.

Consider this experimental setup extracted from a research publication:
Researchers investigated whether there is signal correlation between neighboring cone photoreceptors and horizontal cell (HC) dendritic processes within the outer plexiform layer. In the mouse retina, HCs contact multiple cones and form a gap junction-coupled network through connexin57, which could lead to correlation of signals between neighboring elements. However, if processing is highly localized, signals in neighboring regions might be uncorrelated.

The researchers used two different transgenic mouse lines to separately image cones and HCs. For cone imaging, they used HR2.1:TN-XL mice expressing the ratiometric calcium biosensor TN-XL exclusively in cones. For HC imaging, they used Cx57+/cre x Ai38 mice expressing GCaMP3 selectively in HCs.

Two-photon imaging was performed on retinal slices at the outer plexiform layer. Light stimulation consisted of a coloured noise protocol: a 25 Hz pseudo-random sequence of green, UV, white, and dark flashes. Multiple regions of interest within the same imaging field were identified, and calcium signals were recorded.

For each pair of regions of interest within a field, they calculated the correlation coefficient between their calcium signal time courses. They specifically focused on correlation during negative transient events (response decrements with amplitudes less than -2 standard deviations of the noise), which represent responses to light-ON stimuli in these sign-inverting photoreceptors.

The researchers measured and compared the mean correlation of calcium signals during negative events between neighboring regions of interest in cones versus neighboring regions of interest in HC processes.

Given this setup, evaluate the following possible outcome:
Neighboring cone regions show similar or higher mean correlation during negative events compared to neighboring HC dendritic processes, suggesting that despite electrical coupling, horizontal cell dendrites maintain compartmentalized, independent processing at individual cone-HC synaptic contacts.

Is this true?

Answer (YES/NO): YES